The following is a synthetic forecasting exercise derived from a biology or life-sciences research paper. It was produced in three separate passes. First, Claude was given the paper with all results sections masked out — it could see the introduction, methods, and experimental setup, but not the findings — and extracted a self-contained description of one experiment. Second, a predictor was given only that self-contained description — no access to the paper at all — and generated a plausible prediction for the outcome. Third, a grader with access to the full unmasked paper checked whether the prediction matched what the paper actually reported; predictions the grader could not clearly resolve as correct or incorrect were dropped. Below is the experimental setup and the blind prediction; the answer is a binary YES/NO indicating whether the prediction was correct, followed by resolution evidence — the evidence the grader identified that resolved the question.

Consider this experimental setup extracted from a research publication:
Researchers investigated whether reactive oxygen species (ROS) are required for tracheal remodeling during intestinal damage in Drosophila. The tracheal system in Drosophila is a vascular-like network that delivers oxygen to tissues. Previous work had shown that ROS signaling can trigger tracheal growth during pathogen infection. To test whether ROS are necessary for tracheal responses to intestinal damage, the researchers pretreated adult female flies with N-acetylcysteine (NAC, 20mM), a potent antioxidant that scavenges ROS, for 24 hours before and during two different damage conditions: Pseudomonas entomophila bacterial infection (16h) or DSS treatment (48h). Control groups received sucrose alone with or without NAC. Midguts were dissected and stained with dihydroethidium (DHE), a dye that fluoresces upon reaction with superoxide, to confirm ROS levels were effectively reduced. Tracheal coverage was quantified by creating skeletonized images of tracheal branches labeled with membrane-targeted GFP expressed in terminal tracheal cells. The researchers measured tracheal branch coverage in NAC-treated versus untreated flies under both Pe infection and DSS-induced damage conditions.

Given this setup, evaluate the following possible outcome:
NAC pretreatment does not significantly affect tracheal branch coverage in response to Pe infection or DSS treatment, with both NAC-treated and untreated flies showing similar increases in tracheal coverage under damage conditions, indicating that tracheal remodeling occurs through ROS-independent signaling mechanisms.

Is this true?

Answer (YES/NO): NO